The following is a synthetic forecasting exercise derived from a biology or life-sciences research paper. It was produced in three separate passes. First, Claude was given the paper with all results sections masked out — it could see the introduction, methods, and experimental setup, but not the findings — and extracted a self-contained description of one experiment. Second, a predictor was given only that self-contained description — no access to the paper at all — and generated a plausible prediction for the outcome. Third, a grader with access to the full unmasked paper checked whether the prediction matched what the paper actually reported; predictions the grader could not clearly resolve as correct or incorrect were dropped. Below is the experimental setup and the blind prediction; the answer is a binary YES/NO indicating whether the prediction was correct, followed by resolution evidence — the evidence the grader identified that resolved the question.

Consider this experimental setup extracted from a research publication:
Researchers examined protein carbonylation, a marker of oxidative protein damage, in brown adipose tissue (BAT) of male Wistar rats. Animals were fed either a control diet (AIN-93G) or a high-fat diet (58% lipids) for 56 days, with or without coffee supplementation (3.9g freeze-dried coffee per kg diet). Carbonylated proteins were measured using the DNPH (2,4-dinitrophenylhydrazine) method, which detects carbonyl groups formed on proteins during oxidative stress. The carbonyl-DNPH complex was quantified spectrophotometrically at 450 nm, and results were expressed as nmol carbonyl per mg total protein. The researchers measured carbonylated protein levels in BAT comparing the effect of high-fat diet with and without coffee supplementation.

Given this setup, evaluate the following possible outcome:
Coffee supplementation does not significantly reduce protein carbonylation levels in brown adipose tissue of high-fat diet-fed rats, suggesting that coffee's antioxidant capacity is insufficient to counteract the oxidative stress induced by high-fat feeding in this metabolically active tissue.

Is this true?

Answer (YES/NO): YES